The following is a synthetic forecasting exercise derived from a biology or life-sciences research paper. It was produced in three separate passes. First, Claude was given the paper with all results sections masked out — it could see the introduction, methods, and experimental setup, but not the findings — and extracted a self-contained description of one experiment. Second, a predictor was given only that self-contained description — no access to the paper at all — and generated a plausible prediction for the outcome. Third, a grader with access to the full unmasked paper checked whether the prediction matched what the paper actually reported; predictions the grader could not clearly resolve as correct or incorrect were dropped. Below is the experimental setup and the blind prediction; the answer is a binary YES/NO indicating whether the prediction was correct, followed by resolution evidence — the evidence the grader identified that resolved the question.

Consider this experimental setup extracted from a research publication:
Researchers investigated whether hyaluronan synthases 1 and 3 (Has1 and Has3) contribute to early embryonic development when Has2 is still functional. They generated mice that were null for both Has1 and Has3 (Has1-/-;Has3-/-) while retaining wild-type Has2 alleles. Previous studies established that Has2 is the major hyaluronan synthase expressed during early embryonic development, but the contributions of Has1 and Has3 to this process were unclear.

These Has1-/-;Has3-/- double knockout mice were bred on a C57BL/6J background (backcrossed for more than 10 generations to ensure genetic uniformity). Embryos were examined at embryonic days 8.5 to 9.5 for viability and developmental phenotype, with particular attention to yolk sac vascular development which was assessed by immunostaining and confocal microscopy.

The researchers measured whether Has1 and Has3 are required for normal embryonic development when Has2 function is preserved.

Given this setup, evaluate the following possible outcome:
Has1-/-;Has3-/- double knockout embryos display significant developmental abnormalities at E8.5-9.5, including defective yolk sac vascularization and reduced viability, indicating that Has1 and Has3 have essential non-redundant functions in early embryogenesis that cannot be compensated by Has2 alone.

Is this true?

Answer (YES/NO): NO